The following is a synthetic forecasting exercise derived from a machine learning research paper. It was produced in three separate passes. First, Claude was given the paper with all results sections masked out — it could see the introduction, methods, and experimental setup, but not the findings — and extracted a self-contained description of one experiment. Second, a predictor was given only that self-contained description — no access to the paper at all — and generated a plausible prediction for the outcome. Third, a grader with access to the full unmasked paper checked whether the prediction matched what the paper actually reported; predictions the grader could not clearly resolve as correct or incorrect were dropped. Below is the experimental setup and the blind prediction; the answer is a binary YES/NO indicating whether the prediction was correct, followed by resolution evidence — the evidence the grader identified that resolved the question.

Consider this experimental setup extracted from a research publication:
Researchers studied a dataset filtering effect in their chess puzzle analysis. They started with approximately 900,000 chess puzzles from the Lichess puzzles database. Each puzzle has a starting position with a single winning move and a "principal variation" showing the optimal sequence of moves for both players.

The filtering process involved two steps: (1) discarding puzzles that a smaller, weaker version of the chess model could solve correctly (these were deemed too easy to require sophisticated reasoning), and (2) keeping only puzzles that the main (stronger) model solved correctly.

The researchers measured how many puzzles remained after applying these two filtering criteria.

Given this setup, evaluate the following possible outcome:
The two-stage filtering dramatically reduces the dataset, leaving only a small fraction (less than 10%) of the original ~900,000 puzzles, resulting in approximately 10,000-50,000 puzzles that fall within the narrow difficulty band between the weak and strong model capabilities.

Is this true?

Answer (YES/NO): YES